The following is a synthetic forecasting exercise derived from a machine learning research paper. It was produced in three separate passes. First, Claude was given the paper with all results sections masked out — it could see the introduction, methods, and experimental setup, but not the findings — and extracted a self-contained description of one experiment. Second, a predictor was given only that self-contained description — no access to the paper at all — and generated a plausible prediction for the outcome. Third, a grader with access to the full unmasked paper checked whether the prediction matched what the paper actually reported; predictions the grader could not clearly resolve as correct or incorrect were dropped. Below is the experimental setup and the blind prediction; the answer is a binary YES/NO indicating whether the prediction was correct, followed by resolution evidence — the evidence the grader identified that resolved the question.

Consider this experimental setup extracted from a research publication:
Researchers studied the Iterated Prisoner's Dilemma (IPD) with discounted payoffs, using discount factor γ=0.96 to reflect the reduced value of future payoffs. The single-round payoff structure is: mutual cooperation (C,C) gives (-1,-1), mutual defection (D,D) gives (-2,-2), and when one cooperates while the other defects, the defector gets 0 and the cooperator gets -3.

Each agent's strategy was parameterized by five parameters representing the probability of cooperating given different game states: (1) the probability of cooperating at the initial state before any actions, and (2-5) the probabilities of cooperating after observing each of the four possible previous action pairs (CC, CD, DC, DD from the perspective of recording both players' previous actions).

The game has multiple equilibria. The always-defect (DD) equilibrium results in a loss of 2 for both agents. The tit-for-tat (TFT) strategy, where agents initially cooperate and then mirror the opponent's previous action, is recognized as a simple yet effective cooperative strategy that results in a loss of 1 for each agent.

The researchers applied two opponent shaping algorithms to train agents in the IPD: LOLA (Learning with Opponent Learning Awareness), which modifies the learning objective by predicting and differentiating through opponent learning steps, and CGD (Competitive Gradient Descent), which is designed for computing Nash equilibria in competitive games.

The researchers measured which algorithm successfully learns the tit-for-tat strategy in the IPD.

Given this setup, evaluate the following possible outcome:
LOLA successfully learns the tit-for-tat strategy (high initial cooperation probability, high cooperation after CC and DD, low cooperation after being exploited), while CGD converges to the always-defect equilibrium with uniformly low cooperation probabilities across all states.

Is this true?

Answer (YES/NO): YES